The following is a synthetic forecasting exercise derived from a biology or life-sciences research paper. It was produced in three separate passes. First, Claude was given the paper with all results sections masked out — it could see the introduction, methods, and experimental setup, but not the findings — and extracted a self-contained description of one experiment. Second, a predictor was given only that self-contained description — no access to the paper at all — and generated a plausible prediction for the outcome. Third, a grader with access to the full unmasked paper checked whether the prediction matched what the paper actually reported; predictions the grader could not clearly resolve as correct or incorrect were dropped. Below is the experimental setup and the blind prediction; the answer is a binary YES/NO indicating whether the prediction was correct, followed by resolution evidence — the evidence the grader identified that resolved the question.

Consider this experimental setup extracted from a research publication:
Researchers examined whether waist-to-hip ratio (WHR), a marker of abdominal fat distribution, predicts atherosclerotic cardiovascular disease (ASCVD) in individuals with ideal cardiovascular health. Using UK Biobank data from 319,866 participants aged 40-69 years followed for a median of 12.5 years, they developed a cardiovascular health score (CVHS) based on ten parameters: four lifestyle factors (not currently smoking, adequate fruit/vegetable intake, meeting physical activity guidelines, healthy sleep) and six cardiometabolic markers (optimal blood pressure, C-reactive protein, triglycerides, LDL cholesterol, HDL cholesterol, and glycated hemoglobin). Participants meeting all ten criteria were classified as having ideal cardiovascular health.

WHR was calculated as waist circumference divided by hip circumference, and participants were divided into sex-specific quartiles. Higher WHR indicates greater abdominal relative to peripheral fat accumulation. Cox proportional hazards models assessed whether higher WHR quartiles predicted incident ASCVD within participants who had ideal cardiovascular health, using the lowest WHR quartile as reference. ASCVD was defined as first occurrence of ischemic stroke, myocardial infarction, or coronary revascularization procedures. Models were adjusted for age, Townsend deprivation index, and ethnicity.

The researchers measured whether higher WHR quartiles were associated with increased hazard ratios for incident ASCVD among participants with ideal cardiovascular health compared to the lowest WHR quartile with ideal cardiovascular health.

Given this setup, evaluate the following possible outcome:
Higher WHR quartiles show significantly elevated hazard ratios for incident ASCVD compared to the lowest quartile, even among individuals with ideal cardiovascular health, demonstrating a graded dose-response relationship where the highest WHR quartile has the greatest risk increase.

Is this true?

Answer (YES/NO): YES